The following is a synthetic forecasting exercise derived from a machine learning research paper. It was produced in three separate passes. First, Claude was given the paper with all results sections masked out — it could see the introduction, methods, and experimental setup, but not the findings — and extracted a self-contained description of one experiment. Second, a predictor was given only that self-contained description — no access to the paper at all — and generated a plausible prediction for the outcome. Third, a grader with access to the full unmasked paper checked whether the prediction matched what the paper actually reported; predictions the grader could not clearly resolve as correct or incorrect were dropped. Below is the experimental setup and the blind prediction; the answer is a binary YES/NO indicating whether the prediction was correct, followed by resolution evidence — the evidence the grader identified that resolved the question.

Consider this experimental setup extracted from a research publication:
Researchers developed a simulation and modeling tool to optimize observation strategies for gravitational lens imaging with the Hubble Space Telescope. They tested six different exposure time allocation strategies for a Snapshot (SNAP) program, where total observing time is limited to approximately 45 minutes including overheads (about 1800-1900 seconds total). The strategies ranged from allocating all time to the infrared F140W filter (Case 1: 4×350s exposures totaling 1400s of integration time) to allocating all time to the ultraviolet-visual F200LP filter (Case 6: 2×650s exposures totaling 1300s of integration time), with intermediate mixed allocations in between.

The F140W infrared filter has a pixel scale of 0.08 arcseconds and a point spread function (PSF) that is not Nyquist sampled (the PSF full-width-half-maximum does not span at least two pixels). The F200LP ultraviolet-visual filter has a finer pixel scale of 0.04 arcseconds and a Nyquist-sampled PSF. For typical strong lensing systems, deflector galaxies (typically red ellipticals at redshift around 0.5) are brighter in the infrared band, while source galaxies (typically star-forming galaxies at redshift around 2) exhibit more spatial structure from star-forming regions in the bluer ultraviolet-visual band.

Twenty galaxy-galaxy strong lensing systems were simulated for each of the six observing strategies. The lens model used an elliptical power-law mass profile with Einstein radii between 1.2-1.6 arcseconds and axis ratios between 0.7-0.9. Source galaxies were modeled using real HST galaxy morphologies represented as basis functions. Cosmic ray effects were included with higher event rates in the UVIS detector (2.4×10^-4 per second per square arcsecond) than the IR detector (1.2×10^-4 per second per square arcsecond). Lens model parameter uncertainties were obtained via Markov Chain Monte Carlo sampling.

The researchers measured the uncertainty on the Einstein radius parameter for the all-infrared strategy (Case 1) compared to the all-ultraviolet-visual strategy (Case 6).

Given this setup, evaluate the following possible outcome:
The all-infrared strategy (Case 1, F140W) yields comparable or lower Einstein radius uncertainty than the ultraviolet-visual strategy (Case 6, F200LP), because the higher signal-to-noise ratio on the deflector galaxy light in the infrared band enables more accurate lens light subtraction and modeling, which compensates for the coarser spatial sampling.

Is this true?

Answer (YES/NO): NO